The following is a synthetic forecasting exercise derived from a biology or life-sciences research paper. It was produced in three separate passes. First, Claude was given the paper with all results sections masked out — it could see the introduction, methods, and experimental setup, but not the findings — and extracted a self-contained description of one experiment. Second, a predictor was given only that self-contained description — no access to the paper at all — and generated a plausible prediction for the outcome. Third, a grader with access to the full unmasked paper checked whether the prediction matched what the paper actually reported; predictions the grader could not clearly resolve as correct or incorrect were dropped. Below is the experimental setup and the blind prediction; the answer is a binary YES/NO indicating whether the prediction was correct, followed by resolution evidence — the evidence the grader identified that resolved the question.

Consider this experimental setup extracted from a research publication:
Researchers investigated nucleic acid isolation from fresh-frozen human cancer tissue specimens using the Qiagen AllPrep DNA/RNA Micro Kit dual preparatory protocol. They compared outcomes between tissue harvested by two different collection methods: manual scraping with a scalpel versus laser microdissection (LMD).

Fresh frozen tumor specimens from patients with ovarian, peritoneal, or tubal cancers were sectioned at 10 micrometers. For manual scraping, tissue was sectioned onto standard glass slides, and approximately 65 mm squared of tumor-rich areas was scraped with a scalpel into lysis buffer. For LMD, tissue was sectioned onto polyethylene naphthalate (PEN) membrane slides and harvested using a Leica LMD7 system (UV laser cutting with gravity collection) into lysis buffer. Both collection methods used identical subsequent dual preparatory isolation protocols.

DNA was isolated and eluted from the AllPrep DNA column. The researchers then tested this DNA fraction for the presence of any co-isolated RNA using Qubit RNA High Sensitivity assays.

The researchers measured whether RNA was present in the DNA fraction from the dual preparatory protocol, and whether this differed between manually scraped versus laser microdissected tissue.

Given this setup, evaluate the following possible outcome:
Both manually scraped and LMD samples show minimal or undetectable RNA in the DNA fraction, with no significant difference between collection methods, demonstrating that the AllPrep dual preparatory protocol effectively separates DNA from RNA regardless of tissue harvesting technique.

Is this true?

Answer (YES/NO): NO